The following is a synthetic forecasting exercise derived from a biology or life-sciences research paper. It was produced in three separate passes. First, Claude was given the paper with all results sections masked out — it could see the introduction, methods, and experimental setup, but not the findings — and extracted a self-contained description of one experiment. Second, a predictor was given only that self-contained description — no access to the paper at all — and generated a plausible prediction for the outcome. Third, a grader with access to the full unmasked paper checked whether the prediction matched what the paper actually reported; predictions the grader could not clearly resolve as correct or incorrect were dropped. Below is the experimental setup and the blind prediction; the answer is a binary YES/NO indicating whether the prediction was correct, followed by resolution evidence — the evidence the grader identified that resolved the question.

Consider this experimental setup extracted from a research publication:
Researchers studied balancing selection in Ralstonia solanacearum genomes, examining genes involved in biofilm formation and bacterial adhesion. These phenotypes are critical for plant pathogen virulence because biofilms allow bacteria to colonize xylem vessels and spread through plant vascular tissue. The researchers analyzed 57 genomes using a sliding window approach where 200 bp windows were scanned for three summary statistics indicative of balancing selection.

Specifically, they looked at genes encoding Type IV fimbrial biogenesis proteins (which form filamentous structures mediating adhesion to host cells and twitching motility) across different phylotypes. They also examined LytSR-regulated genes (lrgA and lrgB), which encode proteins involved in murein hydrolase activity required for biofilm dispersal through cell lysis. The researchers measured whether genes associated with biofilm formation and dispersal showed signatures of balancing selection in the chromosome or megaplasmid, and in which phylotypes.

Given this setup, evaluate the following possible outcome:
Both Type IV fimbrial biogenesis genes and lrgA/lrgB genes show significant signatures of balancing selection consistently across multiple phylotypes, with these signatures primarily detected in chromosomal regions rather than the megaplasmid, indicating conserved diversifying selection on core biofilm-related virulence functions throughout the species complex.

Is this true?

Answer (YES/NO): NO